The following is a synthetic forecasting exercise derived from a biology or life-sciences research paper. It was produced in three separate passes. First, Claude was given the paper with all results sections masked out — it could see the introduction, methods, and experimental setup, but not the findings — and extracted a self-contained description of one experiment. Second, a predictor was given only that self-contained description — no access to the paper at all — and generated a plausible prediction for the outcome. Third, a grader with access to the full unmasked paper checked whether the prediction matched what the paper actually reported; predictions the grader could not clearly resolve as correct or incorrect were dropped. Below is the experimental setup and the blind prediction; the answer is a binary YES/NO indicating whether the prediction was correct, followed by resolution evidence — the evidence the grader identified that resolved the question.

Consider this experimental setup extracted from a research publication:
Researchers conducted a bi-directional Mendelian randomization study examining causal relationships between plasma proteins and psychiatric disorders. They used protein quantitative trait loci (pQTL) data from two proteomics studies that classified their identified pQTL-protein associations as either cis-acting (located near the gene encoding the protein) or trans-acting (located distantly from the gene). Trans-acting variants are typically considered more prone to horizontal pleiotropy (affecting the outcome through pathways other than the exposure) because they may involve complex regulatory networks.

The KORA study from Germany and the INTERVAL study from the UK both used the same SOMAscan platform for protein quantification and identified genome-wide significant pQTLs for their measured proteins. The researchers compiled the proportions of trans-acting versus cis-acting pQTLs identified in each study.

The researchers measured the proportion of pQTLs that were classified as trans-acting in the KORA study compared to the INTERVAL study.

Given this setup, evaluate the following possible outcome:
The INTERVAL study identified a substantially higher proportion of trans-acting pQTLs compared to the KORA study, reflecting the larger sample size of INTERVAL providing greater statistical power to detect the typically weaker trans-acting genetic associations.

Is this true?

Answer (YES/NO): YES